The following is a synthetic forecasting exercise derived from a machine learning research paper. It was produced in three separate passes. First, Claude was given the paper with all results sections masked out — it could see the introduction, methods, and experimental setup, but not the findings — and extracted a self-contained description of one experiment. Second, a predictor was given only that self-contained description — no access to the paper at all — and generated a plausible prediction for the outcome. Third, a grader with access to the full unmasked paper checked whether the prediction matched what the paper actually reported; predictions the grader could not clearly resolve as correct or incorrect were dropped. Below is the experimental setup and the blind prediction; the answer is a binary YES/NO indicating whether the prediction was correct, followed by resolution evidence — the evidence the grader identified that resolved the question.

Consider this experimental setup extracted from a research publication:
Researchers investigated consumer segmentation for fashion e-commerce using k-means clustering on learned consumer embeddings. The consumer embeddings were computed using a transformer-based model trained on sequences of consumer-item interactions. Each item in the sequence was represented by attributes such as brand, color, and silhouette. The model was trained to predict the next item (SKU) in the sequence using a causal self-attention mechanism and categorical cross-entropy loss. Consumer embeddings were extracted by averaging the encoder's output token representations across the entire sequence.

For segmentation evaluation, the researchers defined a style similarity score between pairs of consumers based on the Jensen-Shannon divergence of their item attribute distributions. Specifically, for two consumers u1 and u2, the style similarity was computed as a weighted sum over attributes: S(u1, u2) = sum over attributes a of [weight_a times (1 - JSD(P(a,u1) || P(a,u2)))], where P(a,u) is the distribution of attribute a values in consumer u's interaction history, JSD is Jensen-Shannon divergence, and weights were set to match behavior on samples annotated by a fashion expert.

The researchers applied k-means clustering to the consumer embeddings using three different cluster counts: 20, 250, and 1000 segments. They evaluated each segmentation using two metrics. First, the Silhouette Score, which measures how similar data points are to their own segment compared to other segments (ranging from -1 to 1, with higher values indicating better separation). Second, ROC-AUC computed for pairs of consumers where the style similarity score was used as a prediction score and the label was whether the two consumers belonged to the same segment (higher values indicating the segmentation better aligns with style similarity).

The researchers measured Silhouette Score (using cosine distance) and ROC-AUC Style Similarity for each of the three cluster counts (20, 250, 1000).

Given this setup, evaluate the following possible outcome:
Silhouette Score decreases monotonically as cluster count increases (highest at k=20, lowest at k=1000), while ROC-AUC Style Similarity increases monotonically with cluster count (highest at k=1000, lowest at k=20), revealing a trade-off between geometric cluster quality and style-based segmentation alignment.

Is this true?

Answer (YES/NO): NO